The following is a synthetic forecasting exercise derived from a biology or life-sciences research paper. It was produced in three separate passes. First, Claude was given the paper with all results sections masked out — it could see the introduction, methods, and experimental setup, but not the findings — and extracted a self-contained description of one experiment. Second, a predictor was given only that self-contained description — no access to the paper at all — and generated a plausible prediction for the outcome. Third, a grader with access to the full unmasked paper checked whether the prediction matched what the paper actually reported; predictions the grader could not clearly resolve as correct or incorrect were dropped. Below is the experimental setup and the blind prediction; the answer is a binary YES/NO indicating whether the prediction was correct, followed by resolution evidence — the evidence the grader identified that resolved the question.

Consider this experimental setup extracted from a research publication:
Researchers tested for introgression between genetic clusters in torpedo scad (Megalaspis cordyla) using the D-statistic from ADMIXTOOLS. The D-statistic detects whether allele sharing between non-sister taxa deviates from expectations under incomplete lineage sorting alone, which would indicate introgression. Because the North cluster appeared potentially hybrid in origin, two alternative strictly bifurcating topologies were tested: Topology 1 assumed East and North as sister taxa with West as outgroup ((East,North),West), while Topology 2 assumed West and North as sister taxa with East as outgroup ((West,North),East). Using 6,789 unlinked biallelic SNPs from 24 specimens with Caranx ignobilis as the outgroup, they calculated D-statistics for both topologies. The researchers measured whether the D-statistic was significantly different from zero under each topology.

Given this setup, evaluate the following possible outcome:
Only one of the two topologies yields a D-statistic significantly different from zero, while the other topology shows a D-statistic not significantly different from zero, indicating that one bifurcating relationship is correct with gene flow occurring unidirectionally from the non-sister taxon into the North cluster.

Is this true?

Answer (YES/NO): NO